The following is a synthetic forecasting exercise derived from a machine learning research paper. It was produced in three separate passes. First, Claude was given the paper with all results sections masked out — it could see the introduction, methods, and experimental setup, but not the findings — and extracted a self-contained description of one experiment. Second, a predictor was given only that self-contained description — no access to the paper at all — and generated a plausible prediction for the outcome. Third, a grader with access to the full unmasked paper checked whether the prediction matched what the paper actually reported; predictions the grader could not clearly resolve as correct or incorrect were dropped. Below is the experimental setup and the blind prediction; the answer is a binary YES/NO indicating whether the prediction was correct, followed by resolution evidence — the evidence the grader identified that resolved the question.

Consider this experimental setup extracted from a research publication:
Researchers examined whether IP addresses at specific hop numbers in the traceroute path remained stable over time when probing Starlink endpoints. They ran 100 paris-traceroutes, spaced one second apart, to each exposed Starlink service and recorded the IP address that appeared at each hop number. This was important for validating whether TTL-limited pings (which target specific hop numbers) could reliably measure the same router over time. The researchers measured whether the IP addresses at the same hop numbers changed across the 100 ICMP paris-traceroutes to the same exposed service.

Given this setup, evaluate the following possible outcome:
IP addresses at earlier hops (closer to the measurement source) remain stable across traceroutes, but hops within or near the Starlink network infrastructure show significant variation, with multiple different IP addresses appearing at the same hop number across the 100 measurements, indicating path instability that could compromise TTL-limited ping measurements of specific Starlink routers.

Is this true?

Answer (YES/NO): NO